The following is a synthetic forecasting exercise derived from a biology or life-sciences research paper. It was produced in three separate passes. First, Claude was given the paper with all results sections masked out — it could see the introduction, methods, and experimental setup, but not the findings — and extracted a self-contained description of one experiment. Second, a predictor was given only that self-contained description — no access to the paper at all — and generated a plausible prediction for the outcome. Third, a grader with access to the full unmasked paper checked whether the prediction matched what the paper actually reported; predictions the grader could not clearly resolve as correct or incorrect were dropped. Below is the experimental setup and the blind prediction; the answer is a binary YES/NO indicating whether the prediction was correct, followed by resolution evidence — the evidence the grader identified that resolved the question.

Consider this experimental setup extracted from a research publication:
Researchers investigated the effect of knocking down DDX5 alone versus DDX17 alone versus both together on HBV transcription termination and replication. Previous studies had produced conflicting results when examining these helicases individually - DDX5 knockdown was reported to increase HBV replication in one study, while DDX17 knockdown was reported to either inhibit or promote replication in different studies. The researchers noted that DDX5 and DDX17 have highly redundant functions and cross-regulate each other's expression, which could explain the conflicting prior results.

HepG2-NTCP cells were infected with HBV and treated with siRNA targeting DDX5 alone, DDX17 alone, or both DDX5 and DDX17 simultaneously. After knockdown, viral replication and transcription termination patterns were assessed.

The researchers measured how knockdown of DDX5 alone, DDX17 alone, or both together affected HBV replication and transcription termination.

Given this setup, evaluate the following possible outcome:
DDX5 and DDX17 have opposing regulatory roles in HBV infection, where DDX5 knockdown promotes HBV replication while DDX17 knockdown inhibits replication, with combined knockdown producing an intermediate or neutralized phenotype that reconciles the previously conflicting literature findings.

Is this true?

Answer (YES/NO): NO